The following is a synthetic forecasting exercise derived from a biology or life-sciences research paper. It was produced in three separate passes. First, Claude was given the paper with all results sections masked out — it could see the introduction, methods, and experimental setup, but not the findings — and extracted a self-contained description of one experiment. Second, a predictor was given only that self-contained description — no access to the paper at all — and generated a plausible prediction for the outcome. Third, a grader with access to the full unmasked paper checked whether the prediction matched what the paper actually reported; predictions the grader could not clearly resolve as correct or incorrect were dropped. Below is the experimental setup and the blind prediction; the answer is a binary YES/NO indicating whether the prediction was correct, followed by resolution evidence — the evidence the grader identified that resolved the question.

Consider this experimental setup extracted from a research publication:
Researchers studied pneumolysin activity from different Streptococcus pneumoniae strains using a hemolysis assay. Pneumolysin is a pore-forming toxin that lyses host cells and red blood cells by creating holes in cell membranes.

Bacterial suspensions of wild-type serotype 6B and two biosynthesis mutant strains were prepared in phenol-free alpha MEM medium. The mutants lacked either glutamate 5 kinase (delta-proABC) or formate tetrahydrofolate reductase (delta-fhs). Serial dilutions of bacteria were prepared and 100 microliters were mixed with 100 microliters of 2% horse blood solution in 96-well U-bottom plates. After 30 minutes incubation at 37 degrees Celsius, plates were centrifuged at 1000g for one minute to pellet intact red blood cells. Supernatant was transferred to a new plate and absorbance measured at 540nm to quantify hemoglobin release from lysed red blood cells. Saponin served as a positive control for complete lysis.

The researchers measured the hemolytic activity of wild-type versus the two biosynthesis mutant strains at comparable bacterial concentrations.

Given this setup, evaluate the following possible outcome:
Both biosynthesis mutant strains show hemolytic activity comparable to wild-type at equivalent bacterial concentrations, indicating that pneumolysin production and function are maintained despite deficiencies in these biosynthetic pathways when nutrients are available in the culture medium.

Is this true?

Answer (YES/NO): NO